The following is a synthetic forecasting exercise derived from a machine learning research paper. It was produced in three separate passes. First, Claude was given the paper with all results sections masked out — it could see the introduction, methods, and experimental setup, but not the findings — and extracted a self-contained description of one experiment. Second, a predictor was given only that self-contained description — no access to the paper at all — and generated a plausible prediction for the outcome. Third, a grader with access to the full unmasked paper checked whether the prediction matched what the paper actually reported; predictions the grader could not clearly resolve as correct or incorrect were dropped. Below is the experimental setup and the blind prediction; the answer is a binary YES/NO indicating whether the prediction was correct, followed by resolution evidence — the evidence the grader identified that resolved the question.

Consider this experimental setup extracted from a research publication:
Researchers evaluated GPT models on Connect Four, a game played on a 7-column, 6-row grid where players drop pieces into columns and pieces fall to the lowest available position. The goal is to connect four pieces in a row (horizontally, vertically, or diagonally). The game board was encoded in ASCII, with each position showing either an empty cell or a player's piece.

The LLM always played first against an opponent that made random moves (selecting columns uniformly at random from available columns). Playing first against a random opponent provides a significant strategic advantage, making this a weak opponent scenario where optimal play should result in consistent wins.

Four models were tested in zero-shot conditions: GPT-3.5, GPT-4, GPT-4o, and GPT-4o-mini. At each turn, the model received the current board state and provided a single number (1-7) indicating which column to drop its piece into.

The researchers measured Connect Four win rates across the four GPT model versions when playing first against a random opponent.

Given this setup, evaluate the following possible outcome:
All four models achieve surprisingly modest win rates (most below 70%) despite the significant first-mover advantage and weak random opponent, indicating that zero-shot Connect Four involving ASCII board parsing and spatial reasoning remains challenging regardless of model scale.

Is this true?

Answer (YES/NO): NO